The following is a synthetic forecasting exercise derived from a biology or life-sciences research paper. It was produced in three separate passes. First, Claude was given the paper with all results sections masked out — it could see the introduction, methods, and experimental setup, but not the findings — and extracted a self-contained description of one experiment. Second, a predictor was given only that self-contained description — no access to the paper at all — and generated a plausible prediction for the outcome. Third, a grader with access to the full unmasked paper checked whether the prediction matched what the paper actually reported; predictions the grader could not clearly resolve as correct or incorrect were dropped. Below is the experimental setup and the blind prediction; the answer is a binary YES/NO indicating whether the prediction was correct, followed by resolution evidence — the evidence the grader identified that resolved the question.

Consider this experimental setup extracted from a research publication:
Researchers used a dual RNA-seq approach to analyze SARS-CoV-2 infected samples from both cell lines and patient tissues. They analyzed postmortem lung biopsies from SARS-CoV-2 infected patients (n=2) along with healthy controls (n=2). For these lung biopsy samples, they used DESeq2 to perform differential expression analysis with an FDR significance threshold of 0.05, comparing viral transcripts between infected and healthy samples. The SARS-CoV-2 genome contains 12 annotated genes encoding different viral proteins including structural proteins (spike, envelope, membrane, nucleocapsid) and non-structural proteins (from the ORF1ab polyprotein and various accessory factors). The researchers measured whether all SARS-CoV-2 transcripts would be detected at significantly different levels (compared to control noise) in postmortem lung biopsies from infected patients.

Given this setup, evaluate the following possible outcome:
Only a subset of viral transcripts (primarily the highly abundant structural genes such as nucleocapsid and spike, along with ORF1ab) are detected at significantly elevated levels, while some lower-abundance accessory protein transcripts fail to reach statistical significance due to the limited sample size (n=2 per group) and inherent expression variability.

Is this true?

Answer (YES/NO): NO